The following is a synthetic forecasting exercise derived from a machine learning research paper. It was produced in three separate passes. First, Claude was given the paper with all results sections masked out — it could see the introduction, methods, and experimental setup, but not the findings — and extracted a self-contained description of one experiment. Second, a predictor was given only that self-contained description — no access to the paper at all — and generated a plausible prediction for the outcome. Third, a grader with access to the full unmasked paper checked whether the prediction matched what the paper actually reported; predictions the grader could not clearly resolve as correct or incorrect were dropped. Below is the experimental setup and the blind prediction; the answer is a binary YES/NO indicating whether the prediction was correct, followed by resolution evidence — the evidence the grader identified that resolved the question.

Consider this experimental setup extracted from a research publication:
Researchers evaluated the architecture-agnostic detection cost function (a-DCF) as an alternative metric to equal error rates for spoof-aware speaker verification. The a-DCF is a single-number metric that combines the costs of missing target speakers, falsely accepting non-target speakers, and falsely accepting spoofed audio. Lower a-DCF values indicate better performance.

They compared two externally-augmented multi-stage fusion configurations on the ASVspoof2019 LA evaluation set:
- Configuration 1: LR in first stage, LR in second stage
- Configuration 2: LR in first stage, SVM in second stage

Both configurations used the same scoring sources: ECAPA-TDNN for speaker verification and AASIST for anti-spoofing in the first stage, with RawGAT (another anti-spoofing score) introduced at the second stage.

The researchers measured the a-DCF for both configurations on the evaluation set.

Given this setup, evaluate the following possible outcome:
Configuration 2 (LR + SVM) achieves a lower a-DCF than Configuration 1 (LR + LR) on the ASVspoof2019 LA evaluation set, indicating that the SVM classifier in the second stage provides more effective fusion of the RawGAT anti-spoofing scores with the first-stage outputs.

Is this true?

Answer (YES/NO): YES